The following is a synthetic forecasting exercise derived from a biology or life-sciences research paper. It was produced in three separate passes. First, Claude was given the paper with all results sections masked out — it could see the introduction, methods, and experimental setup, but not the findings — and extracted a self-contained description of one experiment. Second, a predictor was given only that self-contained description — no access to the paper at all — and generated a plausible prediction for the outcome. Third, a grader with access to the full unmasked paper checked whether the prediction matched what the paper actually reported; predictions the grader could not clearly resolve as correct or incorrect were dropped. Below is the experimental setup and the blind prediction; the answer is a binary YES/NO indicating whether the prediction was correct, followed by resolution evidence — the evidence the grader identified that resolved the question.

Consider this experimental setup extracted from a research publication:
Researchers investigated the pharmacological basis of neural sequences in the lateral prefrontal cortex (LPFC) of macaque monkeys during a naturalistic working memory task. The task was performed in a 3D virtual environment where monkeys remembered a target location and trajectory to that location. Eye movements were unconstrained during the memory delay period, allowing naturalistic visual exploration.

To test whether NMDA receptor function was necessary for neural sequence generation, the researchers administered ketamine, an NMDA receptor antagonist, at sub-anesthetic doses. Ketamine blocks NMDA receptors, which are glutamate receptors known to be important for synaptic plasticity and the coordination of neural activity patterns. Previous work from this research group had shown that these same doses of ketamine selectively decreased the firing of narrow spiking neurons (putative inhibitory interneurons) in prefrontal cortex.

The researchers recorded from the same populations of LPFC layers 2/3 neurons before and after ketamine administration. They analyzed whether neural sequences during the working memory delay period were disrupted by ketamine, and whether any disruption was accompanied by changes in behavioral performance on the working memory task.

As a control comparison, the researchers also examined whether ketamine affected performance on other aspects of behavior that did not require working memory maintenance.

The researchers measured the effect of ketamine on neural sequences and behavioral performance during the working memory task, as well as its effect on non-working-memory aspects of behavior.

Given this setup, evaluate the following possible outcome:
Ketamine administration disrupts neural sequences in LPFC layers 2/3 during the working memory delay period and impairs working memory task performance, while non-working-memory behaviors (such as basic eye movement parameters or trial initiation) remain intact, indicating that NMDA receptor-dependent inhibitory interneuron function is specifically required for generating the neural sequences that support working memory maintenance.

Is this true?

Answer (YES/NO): YES